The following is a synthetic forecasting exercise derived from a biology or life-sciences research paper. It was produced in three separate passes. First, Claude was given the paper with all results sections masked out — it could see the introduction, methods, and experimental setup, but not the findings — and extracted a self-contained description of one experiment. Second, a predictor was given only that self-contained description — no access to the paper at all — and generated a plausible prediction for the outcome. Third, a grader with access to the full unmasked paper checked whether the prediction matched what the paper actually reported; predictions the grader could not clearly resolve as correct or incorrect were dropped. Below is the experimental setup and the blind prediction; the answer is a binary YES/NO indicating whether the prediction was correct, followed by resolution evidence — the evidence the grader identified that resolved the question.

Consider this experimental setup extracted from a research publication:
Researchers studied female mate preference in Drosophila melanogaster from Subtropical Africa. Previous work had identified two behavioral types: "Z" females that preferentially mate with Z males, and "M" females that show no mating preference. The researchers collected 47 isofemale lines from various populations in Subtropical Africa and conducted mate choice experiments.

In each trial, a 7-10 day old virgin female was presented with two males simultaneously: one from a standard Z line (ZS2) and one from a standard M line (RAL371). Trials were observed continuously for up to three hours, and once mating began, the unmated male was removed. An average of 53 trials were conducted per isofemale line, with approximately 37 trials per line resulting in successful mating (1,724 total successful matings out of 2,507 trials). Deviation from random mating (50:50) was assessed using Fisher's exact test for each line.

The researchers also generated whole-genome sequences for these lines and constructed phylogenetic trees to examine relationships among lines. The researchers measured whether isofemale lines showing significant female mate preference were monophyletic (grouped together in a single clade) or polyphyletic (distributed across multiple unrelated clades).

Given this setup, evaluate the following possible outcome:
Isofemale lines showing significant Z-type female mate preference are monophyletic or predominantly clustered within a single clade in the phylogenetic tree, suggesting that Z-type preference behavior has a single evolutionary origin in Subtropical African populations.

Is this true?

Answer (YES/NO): NO